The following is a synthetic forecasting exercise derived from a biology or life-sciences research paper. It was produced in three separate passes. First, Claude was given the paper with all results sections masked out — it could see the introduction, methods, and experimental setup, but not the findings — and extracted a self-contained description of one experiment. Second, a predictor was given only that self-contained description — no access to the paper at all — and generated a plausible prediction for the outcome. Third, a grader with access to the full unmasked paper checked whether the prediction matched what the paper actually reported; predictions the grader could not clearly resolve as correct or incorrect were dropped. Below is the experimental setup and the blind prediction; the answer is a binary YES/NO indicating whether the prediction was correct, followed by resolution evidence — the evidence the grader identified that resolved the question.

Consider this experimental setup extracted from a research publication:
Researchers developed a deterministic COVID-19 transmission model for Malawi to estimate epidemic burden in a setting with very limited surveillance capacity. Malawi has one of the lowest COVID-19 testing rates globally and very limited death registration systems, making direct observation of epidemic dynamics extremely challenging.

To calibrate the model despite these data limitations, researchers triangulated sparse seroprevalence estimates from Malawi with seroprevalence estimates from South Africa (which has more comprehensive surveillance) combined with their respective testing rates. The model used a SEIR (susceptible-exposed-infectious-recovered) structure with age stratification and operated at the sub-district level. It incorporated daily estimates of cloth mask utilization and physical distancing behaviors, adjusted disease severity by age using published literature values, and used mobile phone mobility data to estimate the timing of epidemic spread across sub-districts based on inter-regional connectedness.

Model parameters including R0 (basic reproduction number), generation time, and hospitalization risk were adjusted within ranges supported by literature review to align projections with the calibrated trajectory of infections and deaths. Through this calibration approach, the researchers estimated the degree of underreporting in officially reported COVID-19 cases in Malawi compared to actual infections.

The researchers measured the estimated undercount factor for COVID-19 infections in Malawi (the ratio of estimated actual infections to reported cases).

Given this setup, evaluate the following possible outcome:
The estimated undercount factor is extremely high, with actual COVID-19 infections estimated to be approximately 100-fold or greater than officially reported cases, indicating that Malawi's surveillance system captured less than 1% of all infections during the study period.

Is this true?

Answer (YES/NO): YES